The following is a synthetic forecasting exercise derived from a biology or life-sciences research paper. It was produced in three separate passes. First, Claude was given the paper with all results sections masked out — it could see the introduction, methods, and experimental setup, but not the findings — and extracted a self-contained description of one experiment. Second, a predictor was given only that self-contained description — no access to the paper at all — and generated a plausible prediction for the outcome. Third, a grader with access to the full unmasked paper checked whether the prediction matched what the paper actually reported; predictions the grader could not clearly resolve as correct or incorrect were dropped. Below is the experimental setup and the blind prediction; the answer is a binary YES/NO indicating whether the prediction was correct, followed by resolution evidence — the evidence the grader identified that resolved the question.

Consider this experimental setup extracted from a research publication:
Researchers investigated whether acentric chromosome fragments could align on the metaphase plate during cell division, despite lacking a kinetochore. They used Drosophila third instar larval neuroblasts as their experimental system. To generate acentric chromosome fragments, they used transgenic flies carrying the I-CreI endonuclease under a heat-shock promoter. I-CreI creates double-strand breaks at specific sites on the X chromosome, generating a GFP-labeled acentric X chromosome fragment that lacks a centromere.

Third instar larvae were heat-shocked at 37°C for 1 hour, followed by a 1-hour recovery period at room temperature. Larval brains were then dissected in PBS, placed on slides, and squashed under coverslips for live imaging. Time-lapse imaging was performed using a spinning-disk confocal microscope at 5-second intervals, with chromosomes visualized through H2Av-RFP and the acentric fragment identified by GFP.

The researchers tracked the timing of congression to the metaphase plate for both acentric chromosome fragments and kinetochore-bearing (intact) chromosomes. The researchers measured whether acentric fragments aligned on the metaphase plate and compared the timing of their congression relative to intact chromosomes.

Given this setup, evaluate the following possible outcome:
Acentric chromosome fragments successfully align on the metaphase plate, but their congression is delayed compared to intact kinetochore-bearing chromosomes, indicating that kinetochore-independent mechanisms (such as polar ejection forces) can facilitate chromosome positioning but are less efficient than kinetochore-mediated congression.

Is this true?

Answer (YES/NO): NO